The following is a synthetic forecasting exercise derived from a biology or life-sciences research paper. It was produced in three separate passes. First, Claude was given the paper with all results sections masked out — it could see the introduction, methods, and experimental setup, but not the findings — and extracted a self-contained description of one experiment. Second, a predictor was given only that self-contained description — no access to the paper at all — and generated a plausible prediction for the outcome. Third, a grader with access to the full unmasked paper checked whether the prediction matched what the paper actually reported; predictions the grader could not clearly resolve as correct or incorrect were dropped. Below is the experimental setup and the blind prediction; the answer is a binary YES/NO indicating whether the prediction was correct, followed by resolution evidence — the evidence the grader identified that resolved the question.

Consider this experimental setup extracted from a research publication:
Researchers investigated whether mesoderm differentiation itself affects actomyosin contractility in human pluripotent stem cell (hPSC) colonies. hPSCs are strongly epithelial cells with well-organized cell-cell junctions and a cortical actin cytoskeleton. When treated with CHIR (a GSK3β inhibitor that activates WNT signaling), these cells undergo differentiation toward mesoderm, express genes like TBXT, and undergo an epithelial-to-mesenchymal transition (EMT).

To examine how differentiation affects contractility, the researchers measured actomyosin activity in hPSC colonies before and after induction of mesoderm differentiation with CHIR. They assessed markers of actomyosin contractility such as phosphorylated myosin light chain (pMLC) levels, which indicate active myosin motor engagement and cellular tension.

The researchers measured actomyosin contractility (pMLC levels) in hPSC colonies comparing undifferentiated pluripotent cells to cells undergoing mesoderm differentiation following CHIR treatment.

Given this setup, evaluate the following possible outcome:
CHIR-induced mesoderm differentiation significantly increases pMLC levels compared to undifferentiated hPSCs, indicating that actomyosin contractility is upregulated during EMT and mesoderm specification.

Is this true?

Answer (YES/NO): YES